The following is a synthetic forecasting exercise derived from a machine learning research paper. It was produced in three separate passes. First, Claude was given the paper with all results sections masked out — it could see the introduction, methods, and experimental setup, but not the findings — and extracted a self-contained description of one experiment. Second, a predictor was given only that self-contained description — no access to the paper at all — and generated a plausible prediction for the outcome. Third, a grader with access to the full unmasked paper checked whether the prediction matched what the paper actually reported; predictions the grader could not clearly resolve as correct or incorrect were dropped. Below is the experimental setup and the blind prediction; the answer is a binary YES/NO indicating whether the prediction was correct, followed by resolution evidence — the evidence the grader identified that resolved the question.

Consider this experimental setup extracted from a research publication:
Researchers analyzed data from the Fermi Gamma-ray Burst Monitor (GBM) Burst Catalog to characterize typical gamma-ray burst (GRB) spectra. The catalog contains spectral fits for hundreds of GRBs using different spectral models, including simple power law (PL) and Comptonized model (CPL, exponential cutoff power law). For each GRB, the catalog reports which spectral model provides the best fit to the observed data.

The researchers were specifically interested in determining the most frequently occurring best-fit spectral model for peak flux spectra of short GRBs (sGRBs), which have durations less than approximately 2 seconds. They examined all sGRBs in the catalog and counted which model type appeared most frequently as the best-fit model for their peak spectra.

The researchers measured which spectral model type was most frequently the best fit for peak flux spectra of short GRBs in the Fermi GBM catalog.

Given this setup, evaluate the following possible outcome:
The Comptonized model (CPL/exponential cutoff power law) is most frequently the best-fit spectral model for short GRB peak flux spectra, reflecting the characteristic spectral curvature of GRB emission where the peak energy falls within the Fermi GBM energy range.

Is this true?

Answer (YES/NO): NO